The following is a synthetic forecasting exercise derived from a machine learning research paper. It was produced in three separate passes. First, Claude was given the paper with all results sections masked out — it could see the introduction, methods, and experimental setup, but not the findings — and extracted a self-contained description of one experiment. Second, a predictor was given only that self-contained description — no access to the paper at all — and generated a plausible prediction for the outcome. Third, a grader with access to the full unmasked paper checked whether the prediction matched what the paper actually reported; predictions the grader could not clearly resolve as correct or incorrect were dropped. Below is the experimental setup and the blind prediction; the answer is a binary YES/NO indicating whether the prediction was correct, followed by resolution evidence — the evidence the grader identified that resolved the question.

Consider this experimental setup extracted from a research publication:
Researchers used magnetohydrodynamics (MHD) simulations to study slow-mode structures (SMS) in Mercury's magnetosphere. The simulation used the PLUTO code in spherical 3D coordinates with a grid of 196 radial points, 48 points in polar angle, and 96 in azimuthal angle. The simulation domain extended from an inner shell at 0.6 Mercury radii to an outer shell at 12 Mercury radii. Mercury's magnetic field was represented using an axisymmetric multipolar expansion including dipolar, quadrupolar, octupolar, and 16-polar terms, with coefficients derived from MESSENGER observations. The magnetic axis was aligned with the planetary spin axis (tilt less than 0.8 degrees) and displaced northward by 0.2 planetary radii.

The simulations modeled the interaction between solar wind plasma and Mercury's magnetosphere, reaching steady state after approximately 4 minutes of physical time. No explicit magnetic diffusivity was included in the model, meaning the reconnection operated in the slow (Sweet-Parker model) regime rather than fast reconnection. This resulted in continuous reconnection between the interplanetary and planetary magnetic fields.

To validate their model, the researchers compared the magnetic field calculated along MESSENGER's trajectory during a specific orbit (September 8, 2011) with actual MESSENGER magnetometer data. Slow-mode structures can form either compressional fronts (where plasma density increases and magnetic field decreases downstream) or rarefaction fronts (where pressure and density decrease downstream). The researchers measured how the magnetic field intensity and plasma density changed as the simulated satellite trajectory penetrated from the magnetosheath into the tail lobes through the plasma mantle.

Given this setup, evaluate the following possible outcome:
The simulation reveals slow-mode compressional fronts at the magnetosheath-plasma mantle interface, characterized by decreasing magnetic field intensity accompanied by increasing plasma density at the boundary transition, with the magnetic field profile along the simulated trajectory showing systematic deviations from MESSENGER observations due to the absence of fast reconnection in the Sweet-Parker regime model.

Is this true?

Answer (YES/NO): NO